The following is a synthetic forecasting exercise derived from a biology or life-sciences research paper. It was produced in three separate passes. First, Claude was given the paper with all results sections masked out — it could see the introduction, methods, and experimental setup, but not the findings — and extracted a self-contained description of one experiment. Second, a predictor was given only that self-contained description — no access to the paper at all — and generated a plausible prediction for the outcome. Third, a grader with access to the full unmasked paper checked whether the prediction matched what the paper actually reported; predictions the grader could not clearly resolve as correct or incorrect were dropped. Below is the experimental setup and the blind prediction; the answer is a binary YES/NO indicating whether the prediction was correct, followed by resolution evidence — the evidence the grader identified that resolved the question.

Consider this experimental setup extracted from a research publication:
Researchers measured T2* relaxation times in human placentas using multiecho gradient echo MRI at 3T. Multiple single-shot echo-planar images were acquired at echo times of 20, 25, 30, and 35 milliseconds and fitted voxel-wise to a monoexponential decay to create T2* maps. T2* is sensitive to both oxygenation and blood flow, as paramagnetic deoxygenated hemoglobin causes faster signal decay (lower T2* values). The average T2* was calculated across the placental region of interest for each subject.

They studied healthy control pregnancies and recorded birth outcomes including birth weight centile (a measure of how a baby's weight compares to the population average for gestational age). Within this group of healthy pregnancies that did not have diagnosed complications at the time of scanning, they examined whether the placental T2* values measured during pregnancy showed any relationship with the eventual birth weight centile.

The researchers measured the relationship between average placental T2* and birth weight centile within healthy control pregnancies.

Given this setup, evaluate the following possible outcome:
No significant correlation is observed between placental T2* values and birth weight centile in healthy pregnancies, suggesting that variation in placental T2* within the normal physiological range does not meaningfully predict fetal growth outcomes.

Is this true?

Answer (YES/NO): NO